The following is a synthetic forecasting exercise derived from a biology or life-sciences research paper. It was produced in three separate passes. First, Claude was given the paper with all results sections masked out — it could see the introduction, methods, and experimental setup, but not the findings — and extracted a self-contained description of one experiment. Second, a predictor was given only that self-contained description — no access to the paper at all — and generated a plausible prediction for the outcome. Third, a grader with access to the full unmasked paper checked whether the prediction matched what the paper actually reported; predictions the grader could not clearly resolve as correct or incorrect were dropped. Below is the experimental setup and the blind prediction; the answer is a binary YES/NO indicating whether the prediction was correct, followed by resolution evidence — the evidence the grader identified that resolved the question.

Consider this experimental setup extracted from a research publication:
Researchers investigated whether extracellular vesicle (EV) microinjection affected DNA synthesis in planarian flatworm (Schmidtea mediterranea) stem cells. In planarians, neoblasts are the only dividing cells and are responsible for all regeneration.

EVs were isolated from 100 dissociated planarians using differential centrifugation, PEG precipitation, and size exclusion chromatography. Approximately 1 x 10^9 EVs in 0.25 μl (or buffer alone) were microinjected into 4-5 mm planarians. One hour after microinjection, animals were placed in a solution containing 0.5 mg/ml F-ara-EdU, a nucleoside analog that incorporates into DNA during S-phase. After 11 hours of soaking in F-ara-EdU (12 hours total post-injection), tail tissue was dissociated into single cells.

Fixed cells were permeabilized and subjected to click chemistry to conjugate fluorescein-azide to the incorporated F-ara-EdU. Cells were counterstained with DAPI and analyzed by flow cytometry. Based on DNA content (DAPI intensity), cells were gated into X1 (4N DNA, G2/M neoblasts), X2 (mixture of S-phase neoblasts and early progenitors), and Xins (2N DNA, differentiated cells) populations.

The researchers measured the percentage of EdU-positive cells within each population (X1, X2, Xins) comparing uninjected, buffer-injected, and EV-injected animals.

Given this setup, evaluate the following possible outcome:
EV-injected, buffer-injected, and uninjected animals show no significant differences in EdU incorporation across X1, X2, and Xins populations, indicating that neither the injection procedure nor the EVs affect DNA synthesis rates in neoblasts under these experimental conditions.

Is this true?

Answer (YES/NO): NO